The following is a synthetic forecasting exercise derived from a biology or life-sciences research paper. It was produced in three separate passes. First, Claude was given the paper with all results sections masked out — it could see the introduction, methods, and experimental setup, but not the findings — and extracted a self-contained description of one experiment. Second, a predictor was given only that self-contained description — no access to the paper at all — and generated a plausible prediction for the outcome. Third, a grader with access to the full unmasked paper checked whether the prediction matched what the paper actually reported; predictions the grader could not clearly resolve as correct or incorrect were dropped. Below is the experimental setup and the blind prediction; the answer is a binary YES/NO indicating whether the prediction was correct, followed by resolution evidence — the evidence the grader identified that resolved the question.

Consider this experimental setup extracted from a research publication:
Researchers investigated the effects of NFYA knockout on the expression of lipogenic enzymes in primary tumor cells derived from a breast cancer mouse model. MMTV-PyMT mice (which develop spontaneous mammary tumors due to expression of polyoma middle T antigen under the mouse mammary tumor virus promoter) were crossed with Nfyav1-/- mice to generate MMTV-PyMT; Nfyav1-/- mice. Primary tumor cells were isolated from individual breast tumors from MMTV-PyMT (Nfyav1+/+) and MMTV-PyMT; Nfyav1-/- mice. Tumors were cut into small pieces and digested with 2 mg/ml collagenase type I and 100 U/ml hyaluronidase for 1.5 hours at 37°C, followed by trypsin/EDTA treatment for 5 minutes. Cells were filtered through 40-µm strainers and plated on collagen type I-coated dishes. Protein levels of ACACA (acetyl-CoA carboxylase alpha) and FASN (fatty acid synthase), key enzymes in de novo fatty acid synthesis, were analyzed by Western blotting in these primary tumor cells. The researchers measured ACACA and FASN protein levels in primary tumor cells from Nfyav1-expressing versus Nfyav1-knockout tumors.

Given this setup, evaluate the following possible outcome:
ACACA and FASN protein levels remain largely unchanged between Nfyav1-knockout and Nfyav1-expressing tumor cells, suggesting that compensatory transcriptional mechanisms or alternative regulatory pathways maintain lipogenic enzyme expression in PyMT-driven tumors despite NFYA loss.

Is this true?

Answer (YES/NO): NO